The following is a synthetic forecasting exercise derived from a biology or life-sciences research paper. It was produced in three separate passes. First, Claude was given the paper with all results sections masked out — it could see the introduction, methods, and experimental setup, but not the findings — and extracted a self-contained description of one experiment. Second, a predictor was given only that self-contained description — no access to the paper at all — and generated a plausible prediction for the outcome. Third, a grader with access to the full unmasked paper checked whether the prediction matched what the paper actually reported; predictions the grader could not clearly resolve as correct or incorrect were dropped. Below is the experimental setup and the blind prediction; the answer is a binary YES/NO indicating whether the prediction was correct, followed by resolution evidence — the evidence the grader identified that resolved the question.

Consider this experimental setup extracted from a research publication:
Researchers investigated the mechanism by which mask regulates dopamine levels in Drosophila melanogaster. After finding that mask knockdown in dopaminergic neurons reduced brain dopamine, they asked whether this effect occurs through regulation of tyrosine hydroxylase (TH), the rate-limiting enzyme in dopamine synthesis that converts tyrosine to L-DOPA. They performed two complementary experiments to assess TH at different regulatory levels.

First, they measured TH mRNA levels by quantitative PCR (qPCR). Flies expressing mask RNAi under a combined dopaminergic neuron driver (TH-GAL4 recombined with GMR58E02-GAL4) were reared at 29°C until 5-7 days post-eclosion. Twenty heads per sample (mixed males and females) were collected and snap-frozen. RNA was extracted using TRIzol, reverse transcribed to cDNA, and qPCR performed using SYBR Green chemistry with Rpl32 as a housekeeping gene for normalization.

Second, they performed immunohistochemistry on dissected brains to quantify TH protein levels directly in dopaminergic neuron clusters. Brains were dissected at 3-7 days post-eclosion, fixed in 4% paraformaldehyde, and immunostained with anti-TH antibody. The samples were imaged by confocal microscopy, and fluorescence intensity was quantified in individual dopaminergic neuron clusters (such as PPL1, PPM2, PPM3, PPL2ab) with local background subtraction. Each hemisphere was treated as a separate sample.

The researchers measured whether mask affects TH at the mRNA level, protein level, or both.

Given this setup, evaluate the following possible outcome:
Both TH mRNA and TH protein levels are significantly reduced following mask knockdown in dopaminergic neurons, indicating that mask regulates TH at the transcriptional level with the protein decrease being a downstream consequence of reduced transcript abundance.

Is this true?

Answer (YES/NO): YES